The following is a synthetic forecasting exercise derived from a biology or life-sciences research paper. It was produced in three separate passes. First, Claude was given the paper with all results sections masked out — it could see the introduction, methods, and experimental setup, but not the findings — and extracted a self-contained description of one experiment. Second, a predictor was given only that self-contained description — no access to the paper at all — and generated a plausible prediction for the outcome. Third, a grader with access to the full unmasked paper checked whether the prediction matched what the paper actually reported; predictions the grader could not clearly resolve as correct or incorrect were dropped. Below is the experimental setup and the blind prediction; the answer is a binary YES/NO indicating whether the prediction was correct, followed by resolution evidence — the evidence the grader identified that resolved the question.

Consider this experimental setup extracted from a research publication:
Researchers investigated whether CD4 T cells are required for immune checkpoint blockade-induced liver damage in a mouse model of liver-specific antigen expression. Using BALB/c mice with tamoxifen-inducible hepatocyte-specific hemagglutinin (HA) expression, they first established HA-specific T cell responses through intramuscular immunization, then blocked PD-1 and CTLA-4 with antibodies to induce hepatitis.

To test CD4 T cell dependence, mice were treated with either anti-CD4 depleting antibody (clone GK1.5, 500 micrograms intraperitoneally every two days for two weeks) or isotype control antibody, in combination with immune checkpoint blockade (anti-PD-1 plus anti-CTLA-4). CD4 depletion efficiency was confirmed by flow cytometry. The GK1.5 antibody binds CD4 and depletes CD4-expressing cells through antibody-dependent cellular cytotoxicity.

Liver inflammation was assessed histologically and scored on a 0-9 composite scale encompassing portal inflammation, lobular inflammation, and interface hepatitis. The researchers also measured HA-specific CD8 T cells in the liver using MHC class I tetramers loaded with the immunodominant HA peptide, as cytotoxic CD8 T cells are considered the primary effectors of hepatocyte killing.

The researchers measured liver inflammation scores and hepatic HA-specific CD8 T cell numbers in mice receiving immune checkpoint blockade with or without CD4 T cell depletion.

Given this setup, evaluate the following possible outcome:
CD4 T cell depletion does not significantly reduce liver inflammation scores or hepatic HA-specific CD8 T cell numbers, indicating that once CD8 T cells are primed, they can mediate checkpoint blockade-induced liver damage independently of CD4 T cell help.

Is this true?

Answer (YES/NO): NO